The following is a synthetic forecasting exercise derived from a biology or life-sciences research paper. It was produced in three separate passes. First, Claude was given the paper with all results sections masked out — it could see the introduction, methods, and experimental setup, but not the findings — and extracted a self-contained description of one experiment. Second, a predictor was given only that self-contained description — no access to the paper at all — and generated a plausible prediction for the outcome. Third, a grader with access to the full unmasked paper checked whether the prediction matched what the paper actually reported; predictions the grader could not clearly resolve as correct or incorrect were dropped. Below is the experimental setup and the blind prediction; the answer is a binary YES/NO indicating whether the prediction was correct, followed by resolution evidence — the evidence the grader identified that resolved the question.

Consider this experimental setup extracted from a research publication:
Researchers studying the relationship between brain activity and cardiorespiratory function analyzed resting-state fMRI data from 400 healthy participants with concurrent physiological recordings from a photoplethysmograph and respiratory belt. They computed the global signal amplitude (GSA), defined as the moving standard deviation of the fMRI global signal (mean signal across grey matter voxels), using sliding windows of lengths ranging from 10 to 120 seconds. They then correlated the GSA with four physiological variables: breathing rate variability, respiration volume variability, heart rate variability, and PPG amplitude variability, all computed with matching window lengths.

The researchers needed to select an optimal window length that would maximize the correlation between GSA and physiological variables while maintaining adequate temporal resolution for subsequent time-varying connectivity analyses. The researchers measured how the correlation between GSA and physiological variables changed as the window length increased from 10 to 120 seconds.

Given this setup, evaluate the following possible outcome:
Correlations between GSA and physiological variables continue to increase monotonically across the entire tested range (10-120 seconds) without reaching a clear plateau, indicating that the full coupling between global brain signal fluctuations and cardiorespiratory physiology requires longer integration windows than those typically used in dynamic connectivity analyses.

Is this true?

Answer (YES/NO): NO